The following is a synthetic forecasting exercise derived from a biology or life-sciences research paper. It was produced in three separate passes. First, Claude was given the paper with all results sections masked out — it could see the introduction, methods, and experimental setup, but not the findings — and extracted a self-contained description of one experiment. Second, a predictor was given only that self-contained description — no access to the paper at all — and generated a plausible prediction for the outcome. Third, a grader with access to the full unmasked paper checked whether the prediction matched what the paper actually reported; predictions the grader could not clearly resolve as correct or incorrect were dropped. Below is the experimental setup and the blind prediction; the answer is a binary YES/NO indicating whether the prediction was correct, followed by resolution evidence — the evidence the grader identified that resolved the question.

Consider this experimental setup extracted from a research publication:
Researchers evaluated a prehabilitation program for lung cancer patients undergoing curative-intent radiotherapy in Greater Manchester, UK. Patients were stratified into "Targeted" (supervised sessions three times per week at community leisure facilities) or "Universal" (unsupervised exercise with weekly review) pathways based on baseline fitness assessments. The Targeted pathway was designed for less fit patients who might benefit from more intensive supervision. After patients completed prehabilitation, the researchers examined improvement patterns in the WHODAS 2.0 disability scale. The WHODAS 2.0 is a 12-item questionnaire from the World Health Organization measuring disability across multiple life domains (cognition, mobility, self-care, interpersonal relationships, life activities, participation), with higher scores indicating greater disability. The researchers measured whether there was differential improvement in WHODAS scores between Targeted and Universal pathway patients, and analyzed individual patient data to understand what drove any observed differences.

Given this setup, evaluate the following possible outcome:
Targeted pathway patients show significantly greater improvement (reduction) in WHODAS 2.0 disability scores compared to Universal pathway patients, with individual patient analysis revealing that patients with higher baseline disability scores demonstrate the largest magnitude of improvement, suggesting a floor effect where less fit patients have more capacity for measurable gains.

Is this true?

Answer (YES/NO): YES